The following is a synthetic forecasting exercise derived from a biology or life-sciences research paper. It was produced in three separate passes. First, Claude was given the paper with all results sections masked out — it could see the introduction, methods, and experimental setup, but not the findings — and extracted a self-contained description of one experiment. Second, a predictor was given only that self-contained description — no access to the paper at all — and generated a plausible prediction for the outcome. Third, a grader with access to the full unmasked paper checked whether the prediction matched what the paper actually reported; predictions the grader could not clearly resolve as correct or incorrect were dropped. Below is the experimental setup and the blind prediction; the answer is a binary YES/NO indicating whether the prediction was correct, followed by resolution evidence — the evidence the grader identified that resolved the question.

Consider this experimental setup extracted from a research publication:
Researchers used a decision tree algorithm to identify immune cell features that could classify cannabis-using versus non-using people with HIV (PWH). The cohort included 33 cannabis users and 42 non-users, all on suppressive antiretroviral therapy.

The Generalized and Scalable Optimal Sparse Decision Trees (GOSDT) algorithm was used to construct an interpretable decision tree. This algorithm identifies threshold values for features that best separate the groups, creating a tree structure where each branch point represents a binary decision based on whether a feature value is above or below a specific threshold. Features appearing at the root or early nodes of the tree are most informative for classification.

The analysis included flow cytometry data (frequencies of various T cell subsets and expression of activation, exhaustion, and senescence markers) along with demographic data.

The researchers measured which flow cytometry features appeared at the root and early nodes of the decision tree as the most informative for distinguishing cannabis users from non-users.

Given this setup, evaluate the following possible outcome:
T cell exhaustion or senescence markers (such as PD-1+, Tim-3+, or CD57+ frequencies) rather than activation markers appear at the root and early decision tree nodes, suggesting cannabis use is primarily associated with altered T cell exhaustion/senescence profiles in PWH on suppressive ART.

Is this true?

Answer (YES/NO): NO